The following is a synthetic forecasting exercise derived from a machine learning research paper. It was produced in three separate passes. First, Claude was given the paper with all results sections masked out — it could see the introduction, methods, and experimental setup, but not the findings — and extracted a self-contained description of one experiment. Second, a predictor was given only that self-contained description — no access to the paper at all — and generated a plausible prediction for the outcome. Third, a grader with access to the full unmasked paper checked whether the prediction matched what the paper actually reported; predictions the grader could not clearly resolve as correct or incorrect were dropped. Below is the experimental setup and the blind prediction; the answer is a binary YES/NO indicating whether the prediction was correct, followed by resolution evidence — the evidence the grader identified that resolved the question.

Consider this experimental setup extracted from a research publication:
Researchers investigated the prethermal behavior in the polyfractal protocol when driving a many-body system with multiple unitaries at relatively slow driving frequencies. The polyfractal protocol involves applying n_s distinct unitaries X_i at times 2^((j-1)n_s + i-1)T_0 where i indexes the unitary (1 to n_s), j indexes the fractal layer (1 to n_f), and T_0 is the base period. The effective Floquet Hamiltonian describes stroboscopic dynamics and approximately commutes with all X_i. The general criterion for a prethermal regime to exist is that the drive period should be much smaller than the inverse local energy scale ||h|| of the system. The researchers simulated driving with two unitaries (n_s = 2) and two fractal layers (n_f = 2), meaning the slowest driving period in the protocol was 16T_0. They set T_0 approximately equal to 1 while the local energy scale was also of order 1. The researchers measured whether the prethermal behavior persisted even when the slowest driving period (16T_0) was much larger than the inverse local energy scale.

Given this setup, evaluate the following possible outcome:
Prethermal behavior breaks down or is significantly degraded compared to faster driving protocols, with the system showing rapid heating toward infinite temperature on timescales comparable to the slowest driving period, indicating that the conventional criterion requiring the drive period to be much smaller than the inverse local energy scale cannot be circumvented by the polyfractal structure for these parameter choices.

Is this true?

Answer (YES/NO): NO